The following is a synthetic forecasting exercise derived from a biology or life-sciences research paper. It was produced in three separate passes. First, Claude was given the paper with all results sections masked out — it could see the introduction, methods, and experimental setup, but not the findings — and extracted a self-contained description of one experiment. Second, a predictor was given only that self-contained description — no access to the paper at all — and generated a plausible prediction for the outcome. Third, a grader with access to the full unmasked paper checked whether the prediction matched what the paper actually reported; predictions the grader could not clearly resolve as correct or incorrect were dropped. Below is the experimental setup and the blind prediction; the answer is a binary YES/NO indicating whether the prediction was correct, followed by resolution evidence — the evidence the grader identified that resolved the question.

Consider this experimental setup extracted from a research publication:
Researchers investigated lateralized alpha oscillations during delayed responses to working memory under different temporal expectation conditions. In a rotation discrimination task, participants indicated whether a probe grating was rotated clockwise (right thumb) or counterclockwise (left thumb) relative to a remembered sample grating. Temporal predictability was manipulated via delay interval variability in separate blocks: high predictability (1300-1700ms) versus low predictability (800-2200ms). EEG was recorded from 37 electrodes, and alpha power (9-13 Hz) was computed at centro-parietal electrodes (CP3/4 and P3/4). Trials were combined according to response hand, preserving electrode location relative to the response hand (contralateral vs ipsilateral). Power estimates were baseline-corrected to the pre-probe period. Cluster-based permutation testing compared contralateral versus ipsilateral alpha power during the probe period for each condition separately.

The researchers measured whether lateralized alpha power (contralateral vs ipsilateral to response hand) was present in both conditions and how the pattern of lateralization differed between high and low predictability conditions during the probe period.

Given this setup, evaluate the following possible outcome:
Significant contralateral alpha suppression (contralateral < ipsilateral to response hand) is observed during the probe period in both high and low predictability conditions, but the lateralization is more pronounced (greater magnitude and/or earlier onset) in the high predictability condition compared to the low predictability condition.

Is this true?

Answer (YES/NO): YES